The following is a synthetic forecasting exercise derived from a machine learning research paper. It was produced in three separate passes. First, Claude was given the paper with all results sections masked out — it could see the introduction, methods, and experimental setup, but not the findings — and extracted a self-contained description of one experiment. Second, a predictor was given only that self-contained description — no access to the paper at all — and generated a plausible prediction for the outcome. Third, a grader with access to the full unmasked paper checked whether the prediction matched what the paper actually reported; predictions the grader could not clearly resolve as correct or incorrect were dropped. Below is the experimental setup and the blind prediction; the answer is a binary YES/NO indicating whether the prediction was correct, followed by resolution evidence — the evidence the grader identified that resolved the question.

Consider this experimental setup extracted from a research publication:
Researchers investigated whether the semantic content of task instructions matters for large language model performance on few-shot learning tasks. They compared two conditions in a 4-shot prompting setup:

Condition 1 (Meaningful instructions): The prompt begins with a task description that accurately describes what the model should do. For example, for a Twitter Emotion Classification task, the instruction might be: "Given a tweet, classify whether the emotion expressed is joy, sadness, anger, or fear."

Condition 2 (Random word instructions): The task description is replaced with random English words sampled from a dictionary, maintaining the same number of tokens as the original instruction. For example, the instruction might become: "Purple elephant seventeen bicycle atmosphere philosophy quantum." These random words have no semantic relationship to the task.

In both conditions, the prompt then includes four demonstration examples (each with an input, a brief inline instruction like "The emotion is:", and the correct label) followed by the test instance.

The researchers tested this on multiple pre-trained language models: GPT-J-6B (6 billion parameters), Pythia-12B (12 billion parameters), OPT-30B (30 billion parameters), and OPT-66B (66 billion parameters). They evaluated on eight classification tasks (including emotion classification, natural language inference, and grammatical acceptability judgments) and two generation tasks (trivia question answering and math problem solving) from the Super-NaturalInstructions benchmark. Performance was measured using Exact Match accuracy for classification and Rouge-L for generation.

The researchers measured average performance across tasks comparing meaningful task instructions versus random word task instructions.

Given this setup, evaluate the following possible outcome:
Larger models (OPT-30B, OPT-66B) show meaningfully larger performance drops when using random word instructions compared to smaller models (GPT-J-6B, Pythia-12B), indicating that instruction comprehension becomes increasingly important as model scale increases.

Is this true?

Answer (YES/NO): YES